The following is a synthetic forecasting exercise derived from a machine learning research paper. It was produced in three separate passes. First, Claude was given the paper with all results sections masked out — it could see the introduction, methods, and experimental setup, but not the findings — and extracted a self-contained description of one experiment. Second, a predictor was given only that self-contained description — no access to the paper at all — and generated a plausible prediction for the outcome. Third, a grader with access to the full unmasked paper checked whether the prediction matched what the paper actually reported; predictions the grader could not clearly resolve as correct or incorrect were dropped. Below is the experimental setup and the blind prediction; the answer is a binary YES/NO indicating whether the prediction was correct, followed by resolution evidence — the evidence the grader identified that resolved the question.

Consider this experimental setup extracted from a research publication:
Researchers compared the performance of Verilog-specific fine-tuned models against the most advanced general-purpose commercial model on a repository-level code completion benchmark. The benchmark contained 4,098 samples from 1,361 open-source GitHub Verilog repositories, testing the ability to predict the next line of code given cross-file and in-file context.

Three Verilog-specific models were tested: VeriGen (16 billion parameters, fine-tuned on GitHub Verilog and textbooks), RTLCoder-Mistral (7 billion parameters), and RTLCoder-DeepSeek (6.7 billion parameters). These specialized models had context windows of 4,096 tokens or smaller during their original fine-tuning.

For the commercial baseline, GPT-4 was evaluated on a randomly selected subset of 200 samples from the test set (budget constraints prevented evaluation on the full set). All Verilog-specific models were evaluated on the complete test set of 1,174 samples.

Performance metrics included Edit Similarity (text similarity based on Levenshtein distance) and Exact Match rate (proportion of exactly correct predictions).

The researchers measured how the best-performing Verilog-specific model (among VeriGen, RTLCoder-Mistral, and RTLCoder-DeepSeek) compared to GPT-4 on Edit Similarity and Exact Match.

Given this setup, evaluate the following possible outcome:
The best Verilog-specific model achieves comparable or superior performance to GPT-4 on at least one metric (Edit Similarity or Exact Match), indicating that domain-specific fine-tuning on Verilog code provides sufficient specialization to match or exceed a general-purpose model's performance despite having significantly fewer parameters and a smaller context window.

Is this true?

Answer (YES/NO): NO